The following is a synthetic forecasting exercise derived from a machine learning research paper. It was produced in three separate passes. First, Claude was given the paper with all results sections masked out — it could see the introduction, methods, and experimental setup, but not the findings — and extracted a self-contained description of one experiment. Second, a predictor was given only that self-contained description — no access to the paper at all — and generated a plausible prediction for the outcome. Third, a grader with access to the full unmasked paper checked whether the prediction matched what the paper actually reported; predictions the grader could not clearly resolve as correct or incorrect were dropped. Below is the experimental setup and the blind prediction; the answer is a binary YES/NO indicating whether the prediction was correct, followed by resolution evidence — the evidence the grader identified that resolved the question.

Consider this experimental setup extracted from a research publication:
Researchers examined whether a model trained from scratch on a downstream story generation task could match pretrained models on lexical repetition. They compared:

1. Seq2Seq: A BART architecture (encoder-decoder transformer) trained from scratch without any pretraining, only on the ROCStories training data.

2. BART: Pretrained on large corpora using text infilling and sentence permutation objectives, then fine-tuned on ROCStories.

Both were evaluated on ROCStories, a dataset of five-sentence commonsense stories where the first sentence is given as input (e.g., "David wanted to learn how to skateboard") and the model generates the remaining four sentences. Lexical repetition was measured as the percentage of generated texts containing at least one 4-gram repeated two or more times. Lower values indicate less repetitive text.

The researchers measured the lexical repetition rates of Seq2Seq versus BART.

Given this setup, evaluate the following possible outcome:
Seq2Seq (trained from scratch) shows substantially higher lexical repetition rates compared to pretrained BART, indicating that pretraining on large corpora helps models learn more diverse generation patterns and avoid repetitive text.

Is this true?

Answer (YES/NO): NO